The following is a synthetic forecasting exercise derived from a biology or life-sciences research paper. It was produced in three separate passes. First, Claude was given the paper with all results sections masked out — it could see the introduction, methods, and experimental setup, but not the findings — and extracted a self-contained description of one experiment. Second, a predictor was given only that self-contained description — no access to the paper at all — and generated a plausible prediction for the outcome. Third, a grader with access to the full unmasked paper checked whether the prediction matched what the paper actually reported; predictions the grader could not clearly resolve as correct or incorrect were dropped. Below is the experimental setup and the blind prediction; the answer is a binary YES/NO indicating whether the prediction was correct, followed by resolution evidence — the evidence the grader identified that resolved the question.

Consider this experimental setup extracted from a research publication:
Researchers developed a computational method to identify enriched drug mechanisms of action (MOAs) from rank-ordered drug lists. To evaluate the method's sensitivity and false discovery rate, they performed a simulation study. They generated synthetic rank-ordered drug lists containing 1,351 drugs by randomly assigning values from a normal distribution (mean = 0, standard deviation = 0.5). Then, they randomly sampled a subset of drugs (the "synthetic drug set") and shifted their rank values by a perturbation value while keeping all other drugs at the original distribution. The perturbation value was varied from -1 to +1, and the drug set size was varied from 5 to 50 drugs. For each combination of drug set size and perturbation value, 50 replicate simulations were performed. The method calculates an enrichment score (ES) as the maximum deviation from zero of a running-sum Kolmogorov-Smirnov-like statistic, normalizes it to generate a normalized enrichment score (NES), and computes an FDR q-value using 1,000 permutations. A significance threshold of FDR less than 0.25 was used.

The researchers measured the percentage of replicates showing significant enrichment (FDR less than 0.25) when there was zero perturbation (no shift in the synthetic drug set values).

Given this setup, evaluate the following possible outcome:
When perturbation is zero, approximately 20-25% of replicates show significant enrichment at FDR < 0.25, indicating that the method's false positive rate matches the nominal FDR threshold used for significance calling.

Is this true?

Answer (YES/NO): NO